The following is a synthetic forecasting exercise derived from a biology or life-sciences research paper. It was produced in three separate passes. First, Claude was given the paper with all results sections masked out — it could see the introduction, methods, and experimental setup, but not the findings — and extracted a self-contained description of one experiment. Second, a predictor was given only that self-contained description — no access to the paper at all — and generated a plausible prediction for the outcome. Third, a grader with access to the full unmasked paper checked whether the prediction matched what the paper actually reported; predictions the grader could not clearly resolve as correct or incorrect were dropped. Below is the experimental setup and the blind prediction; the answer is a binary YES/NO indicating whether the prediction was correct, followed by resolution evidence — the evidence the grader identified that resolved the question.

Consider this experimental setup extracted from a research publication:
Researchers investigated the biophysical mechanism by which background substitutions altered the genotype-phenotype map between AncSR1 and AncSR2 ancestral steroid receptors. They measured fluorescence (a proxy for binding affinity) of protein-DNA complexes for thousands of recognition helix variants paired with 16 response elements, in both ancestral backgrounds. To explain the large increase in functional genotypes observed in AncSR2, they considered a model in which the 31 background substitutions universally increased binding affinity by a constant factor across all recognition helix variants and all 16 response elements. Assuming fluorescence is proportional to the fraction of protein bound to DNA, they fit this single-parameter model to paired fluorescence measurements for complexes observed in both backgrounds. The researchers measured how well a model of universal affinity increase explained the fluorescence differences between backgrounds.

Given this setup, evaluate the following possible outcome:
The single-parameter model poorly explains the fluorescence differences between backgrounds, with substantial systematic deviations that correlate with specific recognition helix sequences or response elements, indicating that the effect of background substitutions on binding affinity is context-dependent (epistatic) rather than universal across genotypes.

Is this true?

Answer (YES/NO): NO